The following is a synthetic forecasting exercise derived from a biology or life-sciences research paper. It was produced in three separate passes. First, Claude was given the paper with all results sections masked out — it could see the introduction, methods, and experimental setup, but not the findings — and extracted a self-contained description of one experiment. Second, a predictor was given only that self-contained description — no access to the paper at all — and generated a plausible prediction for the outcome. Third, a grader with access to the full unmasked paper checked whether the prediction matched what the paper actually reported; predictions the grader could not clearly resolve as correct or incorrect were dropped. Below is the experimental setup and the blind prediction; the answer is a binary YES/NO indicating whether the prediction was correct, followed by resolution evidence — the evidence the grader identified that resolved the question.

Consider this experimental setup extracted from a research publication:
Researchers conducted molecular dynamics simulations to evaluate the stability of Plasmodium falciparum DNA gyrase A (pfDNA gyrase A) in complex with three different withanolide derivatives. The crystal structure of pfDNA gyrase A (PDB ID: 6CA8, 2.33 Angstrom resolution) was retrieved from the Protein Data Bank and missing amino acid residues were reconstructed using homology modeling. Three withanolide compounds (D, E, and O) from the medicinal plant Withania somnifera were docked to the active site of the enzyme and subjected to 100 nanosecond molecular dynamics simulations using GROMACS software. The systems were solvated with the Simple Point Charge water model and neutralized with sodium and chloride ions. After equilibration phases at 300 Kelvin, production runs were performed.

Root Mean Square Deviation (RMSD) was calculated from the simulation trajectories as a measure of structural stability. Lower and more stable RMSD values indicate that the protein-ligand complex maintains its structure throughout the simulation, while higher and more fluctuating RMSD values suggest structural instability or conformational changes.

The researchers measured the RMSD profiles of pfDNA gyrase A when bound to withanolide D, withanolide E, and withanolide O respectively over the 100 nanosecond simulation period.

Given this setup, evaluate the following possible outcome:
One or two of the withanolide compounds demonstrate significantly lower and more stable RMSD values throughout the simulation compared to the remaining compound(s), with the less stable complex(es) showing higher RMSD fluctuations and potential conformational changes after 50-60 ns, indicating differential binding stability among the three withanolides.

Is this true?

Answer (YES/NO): YES